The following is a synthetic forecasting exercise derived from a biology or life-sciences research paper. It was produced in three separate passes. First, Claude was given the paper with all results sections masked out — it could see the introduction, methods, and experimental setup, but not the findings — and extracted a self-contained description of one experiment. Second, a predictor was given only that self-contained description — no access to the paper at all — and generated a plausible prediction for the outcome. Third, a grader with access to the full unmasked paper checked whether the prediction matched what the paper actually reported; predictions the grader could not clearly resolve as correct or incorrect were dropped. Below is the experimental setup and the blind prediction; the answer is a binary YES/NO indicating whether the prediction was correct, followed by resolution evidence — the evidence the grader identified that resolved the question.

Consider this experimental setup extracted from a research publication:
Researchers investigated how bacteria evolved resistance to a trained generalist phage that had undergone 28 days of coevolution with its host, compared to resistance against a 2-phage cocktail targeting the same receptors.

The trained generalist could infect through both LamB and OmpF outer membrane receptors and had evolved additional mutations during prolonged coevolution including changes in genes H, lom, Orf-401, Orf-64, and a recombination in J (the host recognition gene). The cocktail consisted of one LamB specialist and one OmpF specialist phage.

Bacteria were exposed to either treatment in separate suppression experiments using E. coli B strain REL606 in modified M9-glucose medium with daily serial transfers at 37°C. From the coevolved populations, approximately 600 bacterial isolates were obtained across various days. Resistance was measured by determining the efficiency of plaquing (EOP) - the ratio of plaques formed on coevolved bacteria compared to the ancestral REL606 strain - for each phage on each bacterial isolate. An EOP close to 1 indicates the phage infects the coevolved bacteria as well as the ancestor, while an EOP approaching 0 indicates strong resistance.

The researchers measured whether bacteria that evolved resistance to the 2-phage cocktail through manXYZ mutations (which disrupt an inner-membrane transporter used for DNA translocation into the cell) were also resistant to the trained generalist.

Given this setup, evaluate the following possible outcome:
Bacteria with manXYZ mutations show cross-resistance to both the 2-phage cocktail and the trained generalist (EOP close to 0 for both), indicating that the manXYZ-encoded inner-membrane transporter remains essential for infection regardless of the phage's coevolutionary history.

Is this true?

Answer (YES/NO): NO